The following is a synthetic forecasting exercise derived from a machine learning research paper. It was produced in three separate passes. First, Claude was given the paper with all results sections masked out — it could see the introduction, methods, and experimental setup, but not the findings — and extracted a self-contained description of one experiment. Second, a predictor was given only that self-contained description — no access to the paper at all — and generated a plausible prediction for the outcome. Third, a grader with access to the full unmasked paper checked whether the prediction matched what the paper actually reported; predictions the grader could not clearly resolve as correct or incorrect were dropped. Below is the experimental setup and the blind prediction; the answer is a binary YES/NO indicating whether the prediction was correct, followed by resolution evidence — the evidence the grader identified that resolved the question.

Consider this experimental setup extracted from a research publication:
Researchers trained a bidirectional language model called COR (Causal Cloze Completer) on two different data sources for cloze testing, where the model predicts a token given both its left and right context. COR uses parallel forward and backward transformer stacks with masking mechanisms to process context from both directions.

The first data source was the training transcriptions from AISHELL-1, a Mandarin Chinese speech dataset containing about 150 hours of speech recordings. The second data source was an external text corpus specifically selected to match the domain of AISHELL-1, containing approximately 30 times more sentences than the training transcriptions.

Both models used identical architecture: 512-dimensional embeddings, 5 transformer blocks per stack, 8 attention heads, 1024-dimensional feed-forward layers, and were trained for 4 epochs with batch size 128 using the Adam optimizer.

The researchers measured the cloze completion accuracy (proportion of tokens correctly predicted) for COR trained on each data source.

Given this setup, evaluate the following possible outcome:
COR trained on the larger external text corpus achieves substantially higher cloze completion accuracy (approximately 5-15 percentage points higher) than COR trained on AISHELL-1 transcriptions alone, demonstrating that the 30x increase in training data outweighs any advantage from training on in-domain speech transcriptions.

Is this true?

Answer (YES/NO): NO